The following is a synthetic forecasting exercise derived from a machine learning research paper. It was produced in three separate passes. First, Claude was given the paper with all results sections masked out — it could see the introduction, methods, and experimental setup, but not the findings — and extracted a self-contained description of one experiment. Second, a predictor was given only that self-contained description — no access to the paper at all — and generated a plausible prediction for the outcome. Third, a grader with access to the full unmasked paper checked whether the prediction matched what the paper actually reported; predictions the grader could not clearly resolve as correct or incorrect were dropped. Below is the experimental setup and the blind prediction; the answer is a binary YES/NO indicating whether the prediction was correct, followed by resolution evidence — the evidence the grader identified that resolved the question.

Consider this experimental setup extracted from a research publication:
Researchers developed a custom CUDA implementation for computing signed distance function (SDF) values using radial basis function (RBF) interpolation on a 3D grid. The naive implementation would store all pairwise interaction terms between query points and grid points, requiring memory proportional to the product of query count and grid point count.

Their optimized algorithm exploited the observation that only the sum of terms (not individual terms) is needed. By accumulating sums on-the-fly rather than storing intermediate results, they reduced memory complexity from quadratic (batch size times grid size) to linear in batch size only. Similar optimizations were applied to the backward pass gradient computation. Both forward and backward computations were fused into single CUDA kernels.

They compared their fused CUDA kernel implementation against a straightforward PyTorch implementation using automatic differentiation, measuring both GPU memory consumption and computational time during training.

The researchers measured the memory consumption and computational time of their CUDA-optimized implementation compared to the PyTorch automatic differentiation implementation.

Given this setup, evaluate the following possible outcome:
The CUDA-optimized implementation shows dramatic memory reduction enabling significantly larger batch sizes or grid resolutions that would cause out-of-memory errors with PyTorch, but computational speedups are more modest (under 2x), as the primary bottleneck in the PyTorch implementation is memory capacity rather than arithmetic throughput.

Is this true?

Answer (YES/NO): NO